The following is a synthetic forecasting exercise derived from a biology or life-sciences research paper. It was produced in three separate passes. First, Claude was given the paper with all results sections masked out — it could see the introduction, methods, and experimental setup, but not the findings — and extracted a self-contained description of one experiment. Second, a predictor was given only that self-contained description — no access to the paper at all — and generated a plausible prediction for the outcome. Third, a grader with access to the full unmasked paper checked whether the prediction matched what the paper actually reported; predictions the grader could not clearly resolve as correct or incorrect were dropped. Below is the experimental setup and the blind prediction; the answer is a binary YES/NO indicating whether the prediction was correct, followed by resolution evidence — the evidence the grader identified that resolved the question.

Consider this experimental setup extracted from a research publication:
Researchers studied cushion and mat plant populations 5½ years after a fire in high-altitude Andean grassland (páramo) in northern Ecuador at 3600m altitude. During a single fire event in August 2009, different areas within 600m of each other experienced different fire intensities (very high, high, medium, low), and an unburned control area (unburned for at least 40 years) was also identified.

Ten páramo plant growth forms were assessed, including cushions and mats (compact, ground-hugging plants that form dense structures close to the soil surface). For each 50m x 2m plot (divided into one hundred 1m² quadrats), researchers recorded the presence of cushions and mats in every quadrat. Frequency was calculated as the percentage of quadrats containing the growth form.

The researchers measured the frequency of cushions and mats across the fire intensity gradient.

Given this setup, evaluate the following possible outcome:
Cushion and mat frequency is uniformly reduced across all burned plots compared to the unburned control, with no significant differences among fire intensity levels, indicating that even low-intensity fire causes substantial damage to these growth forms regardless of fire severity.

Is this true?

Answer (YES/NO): NO